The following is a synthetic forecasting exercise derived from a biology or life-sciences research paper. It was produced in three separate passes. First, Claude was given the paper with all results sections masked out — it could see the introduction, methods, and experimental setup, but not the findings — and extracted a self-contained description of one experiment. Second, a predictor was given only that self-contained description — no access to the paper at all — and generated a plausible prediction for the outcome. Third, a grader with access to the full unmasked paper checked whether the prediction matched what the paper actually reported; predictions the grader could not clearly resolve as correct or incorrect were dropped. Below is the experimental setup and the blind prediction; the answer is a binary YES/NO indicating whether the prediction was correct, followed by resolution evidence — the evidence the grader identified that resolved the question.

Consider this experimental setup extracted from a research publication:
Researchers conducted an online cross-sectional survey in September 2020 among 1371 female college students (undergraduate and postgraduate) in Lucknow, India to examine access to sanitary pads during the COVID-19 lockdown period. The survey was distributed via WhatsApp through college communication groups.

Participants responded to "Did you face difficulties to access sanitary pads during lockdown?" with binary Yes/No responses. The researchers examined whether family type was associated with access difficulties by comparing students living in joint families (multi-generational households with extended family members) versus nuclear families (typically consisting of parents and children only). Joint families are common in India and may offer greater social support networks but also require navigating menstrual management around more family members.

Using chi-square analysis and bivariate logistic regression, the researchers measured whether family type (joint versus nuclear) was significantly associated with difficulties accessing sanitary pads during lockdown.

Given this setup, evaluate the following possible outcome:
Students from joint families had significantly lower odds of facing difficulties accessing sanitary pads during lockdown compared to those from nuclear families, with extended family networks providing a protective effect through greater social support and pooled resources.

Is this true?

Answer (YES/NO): NO